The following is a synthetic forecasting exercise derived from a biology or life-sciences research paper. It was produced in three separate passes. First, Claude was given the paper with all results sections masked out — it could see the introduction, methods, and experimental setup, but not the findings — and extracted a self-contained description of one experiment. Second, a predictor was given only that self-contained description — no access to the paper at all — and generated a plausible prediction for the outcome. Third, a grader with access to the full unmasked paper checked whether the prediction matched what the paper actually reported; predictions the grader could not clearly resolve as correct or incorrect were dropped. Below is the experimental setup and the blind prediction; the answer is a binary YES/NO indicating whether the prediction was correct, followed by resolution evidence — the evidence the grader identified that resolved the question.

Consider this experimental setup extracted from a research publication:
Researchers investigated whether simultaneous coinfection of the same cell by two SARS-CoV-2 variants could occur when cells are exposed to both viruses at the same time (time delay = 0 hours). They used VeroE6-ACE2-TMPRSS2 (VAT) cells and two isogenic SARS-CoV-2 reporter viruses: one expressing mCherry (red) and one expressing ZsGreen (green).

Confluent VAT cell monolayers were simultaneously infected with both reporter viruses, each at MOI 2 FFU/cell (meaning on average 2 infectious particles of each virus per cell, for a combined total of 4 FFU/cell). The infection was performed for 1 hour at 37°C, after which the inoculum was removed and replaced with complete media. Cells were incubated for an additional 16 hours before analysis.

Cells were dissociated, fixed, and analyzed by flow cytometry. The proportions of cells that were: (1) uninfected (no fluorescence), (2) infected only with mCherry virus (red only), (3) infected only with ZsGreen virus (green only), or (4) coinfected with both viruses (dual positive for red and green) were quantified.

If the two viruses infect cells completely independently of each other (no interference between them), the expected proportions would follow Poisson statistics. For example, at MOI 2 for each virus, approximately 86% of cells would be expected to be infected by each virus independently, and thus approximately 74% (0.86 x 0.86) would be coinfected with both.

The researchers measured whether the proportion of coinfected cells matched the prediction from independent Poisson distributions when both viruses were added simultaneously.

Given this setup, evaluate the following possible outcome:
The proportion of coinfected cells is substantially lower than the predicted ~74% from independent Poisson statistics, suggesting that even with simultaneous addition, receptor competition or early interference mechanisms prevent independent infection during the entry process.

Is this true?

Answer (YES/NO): NO